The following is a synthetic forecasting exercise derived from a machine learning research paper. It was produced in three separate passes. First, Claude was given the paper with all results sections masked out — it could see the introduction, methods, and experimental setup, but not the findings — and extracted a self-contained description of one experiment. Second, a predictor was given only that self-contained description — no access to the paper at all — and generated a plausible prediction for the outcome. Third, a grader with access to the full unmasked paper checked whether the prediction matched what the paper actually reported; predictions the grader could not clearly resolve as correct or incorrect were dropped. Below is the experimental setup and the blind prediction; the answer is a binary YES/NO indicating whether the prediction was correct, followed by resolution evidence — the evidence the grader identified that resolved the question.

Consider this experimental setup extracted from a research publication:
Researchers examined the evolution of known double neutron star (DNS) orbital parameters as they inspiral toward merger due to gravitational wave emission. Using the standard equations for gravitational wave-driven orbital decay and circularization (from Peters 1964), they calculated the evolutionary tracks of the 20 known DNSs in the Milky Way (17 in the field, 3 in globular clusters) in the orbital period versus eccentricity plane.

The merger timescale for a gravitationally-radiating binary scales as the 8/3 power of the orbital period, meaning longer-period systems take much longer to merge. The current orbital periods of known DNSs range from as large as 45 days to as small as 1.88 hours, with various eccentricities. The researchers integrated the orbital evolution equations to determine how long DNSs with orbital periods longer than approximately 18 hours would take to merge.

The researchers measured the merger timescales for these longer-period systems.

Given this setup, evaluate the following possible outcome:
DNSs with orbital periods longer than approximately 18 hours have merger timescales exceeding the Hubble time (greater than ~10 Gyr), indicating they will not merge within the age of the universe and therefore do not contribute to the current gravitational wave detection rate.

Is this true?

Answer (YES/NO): NO